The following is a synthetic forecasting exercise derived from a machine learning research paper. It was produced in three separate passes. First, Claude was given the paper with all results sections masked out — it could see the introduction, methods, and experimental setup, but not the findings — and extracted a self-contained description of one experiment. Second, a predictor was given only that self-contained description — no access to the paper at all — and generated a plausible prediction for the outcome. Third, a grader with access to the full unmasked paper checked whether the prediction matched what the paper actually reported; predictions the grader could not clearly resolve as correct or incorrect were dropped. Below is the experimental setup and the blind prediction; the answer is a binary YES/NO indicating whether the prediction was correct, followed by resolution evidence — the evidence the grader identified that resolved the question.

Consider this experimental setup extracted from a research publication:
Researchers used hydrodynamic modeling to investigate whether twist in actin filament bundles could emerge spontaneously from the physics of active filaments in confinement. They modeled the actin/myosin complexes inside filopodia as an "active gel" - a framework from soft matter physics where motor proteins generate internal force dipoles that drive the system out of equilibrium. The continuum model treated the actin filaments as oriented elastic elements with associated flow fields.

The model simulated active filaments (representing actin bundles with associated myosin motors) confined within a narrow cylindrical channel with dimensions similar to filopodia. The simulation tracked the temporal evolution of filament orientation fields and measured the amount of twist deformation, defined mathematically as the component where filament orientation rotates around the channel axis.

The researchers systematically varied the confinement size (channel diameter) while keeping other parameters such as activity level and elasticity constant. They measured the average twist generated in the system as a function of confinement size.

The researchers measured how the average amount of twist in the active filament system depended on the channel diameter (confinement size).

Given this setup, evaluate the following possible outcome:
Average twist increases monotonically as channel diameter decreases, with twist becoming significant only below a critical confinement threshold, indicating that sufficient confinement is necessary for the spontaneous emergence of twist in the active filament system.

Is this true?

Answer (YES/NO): NO